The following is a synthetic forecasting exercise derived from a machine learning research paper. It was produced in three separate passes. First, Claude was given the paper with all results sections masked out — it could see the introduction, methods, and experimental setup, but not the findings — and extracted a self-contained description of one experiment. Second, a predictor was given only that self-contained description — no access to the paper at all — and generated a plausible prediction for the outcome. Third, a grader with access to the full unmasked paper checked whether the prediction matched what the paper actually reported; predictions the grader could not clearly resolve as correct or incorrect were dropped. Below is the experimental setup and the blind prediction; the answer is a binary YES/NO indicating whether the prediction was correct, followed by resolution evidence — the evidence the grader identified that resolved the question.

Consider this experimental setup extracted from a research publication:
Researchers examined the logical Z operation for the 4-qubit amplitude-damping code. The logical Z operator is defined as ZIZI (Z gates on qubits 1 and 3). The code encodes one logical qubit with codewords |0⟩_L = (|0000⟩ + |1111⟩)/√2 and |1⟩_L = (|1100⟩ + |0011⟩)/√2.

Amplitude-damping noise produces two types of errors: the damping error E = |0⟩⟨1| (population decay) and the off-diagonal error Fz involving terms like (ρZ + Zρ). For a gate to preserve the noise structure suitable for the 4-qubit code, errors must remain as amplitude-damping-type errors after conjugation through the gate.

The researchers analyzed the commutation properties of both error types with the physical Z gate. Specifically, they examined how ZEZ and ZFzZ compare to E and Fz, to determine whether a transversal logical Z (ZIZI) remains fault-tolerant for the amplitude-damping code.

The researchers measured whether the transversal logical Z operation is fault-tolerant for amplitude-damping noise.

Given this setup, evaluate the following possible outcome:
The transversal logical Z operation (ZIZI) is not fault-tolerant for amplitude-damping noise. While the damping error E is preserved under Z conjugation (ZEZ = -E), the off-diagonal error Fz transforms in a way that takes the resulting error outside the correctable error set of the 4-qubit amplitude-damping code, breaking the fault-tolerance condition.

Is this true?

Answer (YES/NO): NO